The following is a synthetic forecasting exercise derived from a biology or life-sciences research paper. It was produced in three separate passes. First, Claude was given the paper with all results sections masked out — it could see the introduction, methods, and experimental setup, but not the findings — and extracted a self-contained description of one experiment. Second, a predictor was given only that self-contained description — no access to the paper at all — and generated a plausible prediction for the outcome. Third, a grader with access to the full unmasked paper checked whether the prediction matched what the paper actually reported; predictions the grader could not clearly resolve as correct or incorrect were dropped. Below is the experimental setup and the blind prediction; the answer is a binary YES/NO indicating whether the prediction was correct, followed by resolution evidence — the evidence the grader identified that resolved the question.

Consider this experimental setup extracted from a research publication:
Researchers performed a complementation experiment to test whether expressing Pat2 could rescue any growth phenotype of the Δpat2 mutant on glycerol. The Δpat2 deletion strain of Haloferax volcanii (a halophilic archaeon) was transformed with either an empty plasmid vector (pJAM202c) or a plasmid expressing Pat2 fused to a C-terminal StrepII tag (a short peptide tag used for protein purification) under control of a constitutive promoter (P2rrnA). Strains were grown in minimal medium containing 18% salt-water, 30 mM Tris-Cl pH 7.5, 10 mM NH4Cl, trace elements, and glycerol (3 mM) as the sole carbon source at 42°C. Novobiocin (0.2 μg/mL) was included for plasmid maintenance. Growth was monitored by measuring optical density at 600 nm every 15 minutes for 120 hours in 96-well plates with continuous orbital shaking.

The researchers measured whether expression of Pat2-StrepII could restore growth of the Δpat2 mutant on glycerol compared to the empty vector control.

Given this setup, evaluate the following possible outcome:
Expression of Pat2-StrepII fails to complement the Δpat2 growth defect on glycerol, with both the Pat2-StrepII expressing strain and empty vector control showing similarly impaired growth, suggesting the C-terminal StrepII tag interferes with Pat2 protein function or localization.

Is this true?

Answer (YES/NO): NO